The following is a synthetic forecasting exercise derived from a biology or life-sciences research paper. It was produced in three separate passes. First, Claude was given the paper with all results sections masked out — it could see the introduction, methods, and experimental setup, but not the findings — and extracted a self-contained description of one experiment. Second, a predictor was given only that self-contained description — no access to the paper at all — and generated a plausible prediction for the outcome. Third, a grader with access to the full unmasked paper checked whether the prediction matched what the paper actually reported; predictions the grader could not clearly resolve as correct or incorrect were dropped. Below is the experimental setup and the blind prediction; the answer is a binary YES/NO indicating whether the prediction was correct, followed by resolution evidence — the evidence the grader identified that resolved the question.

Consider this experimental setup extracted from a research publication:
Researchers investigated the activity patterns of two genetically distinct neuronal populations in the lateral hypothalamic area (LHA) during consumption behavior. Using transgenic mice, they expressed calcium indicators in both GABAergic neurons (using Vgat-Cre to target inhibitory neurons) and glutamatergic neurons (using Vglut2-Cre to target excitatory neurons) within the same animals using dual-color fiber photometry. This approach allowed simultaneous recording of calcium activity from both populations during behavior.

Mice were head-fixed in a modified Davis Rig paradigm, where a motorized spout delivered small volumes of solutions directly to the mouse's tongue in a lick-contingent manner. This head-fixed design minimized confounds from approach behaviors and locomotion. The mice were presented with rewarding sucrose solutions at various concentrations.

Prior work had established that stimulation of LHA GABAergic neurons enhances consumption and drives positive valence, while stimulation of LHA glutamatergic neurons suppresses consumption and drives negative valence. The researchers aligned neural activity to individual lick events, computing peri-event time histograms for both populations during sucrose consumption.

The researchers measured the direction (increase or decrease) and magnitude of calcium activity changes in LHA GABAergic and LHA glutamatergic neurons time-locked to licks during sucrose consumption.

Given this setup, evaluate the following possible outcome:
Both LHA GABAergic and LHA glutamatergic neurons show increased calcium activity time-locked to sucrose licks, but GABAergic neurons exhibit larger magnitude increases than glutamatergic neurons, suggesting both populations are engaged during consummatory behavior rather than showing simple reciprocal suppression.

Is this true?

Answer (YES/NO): NO